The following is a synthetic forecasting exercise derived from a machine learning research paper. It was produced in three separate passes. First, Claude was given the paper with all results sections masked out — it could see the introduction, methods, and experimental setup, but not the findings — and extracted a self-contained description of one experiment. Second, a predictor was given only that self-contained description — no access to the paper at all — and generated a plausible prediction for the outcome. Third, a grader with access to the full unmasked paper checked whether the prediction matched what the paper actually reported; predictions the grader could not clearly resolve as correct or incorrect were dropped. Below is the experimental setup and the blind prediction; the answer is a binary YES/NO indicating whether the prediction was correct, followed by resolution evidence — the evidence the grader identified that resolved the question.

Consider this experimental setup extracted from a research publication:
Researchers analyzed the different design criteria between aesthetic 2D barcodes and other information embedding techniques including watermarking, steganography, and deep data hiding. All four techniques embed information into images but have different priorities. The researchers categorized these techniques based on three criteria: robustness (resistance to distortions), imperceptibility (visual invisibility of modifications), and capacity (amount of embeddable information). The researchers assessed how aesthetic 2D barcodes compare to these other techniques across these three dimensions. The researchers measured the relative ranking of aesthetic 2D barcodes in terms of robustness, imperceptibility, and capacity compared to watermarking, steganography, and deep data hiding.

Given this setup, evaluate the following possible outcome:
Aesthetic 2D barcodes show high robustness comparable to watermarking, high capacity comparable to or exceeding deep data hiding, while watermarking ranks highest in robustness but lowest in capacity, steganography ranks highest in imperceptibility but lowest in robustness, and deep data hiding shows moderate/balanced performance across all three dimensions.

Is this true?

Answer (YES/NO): NO